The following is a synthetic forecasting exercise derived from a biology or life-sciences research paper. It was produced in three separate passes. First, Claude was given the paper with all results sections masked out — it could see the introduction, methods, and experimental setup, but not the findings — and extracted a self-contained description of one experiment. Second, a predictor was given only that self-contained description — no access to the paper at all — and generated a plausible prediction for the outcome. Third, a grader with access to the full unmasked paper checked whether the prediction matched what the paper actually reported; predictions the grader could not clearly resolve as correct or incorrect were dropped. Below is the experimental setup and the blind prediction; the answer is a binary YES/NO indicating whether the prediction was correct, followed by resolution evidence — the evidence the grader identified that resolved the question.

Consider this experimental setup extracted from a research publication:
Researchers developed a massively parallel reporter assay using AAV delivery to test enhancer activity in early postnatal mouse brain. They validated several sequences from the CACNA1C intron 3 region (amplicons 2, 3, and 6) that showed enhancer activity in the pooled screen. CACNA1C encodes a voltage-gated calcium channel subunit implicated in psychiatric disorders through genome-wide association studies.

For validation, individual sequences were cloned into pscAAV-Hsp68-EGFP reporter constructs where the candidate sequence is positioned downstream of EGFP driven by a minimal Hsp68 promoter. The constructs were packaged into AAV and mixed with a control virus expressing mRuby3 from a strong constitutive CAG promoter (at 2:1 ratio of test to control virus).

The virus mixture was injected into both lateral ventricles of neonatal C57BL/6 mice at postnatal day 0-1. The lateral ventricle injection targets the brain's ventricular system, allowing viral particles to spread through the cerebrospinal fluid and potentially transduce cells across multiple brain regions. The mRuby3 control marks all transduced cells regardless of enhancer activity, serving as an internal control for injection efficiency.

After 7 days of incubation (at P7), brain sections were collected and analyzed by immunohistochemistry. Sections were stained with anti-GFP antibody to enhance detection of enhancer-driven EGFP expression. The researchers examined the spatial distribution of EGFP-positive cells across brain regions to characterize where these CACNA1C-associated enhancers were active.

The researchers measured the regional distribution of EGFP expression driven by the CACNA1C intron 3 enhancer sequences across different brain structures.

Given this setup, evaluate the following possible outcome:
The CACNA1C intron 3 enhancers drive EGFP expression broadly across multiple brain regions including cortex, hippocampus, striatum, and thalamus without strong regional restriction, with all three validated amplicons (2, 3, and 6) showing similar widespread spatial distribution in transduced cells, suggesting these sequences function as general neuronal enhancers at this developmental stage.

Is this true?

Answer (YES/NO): NO